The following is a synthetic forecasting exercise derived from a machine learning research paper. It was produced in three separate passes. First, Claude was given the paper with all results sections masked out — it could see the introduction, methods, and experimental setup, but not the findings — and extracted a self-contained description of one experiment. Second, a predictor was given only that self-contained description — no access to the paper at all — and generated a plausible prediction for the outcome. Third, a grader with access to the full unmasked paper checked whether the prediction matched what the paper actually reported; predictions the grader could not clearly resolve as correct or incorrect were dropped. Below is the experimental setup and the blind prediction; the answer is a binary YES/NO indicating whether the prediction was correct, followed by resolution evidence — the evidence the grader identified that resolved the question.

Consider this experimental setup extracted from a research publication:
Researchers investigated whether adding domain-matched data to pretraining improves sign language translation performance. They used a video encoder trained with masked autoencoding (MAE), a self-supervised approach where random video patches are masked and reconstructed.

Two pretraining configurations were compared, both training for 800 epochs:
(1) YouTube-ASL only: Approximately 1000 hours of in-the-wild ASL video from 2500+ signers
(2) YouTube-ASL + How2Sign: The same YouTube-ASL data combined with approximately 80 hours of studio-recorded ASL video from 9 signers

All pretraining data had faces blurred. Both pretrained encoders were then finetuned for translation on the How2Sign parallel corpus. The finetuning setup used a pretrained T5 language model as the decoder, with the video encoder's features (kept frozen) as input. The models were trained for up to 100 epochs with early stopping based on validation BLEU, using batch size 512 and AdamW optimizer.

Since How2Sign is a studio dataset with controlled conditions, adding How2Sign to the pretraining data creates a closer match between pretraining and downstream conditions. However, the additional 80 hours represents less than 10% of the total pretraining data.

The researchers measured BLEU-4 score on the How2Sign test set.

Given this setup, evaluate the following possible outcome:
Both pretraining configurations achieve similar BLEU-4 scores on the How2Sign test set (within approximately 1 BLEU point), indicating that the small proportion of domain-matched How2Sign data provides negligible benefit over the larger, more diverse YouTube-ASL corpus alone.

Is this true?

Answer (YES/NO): YES